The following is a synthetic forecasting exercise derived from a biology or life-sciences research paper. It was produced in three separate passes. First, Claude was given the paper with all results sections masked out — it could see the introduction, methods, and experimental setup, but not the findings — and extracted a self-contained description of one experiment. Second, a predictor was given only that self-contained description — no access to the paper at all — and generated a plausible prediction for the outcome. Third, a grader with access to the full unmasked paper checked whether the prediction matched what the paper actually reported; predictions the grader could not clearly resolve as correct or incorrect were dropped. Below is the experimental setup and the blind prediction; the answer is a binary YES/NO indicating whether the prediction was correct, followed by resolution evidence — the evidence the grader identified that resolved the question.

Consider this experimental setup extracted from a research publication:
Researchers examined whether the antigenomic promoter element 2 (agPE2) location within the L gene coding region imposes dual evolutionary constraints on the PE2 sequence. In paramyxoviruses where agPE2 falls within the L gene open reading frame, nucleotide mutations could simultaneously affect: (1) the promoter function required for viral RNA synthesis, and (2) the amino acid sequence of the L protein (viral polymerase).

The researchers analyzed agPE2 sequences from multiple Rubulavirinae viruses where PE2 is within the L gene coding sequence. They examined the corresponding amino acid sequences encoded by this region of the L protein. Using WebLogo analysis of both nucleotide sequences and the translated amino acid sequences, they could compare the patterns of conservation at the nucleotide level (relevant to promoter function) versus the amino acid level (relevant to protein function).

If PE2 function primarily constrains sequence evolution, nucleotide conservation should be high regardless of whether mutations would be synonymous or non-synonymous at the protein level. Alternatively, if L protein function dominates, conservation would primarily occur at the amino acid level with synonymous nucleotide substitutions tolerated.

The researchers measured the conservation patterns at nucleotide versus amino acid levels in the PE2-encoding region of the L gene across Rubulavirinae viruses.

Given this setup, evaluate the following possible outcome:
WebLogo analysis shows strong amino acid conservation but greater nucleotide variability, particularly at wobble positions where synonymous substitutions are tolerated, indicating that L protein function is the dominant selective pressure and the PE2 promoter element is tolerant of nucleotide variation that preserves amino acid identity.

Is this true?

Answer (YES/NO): NO